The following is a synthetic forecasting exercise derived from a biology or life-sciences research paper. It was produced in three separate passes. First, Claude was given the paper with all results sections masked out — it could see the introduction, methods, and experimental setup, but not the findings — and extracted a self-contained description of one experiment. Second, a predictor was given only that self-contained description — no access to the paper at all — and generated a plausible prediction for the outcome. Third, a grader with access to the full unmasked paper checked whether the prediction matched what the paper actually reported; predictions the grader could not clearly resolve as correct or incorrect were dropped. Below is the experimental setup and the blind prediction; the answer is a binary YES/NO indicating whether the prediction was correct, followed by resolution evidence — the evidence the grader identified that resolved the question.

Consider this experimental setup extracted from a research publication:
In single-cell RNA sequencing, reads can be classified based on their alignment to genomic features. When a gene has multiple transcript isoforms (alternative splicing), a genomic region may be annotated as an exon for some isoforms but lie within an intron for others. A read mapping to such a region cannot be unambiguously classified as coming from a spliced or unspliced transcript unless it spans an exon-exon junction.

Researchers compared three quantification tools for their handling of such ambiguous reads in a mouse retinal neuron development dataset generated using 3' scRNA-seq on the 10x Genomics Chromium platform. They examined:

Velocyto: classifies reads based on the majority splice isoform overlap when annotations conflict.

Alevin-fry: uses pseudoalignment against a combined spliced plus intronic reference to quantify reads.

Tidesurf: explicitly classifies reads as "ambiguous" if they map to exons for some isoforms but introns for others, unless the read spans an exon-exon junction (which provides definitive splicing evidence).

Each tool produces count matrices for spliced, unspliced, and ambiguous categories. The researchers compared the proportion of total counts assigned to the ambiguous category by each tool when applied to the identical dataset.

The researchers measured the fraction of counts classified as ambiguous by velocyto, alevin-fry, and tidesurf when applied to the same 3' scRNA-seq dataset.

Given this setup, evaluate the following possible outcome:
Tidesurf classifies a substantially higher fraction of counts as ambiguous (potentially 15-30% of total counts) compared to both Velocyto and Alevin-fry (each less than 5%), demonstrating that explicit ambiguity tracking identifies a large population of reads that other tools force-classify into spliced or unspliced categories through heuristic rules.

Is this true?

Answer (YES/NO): NO